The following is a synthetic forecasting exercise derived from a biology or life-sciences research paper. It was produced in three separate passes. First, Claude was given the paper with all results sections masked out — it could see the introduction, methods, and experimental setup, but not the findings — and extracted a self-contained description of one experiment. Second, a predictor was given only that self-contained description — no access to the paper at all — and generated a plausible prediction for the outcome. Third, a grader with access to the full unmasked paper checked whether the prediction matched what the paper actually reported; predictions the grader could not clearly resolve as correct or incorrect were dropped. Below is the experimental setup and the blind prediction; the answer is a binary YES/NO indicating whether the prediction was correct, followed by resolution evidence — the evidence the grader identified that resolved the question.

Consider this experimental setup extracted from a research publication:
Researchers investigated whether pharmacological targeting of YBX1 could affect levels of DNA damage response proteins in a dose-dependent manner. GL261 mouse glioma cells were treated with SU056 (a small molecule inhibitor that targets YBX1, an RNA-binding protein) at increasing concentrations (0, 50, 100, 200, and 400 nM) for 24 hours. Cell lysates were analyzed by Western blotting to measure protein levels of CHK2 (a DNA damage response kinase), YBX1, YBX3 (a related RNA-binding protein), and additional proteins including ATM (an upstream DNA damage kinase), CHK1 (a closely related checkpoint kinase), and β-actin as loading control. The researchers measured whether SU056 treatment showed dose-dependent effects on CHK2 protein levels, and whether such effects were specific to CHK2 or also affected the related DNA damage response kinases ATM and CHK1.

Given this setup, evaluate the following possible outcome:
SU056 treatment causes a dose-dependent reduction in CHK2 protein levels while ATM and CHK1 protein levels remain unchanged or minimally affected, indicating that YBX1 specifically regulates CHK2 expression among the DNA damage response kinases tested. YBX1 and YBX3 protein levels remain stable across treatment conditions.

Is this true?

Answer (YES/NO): NO